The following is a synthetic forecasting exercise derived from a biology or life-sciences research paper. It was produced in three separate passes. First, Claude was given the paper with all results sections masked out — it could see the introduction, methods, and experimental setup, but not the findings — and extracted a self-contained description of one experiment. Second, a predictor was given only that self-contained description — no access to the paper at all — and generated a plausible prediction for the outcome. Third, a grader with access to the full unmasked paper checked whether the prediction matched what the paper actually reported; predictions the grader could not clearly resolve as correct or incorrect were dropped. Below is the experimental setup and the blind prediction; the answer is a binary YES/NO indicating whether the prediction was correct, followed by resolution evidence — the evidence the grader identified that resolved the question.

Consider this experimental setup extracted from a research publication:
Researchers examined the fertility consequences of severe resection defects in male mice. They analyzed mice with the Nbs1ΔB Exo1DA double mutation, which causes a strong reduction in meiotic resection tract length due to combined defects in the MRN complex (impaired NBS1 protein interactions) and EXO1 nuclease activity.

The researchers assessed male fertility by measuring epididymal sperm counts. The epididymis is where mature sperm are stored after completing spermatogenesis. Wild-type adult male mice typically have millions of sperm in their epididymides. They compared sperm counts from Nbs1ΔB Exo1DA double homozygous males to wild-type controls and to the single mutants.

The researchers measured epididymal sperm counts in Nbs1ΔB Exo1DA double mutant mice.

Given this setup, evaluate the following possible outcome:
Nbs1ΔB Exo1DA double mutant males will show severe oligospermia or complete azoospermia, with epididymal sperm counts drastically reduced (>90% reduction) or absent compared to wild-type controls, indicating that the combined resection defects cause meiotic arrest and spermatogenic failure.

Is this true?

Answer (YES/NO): YES